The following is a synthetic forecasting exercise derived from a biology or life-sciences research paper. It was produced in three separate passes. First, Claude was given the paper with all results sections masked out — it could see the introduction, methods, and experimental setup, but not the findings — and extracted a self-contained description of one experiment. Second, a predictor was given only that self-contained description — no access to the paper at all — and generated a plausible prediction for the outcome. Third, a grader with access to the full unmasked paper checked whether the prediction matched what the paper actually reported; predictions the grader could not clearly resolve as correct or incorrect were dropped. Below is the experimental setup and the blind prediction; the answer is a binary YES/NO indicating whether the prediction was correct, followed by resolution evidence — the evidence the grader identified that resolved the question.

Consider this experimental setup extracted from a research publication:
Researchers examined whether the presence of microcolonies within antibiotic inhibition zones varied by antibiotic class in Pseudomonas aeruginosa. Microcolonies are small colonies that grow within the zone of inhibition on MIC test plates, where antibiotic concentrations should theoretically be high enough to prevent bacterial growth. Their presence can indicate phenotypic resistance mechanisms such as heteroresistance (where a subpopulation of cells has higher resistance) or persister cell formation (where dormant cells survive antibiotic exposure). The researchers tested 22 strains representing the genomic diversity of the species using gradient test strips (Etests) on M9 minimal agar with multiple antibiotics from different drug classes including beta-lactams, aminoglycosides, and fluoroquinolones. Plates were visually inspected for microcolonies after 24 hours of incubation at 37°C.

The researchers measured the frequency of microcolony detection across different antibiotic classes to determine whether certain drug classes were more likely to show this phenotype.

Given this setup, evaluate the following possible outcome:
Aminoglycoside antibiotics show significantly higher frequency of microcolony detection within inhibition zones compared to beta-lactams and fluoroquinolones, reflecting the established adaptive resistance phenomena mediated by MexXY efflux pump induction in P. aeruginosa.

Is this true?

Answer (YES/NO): NO